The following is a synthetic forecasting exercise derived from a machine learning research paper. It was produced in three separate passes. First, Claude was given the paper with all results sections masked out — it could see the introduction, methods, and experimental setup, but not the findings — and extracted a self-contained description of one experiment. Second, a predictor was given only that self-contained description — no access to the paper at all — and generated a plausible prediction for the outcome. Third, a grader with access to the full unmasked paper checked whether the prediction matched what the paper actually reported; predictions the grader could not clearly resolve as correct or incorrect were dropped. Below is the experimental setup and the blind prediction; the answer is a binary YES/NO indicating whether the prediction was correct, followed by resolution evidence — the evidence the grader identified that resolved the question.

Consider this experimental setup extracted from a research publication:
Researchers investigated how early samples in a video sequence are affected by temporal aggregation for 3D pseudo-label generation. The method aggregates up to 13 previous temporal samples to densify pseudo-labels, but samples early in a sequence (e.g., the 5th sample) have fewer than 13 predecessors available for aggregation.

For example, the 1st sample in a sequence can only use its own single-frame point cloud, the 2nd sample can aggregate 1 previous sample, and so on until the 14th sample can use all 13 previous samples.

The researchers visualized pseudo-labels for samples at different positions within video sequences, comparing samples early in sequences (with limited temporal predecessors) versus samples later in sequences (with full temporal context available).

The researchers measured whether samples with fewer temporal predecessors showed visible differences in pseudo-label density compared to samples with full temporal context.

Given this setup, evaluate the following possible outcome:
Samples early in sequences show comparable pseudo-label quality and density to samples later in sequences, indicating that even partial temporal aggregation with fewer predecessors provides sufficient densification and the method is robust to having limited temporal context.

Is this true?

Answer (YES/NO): NO